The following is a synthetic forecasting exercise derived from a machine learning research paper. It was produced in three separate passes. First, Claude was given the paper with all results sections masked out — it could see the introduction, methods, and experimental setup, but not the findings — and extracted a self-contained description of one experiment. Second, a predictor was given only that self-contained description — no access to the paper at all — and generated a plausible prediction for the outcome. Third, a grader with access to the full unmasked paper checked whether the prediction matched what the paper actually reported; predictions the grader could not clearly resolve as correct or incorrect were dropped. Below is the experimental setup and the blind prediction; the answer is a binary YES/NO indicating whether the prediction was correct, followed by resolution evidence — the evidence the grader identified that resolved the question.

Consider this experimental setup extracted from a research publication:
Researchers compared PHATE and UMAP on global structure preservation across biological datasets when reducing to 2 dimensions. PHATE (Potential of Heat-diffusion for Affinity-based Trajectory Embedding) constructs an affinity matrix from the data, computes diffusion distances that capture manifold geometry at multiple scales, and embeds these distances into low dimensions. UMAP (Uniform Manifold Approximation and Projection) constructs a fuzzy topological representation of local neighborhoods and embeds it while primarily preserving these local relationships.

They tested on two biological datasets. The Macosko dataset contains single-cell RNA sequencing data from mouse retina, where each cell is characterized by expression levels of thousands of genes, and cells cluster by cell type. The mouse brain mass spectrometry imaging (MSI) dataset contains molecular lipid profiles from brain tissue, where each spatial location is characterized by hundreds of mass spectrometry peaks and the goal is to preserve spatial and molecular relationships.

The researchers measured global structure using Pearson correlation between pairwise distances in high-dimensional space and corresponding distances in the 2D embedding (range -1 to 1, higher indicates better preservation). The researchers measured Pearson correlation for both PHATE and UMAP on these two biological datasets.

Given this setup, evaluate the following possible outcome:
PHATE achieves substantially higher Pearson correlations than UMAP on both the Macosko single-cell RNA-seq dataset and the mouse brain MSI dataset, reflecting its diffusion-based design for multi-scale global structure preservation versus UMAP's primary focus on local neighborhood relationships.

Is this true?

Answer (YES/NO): YES